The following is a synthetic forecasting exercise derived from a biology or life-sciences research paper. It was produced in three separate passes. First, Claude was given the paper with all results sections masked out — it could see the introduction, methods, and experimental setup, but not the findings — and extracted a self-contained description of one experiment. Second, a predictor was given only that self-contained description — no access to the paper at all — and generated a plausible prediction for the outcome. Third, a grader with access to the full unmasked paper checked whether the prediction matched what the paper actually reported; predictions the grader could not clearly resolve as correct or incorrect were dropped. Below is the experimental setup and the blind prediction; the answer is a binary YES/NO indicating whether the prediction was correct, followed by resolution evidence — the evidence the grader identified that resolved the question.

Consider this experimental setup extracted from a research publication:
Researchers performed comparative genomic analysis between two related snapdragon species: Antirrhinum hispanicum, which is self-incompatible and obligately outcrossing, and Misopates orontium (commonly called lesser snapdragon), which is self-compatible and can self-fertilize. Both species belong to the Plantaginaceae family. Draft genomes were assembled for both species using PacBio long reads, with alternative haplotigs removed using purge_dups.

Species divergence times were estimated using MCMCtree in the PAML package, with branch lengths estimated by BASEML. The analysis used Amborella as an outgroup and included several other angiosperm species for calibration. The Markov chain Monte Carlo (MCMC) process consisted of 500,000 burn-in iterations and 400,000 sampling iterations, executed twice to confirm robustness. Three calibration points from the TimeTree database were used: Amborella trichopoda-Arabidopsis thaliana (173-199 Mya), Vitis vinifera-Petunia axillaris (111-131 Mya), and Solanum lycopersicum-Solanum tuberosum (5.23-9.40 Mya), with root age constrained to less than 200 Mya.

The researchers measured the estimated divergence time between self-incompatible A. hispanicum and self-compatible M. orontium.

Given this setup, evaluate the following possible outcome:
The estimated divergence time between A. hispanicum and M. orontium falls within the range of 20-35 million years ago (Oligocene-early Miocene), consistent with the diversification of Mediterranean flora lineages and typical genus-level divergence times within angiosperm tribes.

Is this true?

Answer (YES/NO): NO